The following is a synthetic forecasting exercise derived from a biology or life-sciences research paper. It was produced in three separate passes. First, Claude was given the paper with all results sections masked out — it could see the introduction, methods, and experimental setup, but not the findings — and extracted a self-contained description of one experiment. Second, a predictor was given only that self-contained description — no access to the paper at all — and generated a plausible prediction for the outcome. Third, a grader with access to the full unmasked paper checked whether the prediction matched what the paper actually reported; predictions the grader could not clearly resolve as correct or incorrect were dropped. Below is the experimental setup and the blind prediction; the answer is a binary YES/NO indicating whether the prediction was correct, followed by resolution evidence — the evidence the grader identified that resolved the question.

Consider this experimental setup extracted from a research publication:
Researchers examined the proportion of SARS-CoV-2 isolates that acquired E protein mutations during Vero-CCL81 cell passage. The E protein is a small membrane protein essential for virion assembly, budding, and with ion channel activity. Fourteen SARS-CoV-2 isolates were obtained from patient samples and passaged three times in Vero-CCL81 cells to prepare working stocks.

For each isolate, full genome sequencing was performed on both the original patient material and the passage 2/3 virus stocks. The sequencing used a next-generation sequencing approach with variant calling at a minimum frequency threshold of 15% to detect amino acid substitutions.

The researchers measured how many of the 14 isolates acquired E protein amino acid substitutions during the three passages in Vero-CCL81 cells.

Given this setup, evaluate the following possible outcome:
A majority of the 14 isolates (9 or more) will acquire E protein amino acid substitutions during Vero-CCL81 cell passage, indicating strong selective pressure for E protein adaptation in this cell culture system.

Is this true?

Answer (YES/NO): NO